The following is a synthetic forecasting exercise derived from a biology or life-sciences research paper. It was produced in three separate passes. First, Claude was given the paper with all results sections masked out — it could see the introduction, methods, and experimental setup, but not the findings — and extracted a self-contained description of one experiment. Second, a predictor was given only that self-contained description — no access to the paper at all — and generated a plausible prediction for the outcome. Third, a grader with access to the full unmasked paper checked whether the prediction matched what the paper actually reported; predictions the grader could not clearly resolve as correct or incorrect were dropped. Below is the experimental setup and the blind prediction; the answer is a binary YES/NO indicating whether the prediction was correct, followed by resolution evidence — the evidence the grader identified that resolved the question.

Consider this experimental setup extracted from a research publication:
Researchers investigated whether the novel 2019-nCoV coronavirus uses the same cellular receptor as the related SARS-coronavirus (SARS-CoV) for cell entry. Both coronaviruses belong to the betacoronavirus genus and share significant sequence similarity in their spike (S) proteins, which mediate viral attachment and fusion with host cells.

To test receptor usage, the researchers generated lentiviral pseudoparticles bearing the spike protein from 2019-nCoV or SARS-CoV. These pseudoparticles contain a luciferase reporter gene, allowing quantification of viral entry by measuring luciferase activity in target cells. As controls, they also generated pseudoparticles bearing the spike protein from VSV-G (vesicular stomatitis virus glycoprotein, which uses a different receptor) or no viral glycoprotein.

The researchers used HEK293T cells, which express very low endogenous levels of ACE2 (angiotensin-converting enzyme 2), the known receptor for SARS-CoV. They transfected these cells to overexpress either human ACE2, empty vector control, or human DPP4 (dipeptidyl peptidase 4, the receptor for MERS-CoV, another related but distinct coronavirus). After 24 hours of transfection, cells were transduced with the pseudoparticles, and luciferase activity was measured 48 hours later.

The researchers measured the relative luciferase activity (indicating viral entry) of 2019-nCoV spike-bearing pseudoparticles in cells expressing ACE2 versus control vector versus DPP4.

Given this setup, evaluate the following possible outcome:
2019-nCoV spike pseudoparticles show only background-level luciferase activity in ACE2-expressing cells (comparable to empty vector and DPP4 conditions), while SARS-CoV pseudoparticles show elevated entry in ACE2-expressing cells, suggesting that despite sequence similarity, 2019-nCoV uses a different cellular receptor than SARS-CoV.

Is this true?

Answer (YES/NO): NO